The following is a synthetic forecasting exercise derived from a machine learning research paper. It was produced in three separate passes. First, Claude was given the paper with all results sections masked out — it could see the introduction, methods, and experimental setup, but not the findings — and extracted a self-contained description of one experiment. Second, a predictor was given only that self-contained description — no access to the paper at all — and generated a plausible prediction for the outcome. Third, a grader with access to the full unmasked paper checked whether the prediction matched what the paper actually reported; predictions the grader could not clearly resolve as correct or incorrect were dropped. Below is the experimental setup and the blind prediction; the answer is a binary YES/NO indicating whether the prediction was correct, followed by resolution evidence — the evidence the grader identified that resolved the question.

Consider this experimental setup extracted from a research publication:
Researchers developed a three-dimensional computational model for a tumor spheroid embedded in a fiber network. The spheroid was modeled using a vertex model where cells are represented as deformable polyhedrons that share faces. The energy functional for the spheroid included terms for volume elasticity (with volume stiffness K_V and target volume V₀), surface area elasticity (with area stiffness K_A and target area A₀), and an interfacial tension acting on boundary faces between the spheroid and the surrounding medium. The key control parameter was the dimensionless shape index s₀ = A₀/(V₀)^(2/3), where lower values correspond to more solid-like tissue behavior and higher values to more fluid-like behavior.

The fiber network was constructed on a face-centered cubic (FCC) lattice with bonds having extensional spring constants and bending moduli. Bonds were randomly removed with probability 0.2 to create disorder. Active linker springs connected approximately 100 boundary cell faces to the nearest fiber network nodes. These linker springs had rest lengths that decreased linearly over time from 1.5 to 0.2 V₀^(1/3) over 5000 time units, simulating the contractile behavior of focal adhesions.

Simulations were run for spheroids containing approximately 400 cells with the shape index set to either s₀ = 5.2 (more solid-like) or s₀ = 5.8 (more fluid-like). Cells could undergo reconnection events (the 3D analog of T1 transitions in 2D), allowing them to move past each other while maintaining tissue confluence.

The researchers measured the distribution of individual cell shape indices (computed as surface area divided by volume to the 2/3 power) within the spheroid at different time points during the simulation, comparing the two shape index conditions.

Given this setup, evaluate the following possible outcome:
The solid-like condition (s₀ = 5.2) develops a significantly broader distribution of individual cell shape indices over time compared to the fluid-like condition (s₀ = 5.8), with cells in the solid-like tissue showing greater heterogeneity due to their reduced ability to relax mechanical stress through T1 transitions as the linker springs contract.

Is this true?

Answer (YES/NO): NO